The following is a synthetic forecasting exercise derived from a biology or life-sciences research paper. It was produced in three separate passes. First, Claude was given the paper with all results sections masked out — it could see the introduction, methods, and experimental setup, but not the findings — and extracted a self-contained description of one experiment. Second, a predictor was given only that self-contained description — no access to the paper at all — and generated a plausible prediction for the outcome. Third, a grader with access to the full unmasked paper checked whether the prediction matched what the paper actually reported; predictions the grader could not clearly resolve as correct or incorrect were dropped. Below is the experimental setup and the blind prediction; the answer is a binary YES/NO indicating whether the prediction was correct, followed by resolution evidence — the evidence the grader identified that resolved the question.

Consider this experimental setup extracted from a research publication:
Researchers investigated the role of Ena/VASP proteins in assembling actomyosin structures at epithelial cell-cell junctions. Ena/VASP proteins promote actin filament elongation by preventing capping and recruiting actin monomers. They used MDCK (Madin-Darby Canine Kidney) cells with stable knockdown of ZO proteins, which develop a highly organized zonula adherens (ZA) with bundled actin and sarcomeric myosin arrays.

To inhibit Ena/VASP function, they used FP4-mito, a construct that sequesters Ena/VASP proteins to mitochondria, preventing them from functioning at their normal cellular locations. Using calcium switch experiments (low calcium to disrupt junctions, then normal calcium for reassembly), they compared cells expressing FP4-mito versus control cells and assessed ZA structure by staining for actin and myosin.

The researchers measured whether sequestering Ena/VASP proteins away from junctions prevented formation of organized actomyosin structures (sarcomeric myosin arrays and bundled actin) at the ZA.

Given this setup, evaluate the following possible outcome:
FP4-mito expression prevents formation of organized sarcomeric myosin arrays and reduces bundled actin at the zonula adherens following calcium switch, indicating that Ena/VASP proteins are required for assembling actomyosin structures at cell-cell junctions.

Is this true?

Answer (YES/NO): NO